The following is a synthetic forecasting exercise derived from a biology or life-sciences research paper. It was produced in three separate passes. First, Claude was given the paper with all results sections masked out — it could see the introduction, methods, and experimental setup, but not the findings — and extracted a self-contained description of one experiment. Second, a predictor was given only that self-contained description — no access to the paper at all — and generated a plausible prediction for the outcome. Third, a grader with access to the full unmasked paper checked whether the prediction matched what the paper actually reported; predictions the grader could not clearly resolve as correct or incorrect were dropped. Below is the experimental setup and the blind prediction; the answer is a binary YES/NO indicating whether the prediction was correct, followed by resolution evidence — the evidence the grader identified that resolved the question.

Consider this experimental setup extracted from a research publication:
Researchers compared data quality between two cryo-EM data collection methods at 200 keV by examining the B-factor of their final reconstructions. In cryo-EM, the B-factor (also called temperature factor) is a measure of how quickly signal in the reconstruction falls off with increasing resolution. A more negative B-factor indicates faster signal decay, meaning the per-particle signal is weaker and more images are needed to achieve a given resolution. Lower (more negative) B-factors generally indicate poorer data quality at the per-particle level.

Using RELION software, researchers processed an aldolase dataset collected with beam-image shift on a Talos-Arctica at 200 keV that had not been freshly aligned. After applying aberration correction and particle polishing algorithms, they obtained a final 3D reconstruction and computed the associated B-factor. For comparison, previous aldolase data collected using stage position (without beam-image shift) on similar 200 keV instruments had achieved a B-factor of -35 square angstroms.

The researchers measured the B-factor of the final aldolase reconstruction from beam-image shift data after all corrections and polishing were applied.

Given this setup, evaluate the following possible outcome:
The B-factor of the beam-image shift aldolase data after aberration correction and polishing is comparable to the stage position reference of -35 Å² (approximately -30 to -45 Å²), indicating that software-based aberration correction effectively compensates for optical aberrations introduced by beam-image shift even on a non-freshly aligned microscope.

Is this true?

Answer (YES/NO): NO